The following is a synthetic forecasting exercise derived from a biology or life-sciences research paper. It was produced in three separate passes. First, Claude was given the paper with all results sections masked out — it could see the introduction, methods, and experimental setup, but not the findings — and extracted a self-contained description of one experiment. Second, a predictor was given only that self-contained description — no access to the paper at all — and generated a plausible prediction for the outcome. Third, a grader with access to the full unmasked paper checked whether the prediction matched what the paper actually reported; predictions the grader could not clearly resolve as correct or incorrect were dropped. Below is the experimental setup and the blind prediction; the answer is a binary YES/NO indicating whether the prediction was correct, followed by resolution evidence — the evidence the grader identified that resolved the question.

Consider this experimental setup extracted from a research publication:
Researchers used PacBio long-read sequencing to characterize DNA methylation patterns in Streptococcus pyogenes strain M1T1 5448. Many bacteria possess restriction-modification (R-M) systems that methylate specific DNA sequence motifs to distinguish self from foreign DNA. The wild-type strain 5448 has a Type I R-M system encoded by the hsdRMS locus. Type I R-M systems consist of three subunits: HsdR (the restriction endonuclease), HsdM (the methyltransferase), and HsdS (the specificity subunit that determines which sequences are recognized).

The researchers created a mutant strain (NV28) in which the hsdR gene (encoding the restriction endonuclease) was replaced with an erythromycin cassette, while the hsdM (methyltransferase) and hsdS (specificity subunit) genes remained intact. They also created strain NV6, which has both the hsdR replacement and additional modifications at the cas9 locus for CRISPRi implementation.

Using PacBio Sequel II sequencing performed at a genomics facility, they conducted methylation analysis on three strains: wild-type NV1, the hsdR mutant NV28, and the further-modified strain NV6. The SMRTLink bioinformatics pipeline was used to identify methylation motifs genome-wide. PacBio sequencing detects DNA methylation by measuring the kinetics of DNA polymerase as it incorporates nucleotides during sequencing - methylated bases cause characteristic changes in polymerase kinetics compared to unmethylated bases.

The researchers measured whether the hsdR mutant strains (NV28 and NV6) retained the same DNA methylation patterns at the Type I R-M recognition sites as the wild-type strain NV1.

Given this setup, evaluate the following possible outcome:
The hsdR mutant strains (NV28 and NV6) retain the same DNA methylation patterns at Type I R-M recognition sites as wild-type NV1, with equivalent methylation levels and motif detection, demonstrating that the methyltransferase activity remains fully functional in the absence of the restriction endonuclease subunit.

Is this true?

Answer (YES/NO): YES